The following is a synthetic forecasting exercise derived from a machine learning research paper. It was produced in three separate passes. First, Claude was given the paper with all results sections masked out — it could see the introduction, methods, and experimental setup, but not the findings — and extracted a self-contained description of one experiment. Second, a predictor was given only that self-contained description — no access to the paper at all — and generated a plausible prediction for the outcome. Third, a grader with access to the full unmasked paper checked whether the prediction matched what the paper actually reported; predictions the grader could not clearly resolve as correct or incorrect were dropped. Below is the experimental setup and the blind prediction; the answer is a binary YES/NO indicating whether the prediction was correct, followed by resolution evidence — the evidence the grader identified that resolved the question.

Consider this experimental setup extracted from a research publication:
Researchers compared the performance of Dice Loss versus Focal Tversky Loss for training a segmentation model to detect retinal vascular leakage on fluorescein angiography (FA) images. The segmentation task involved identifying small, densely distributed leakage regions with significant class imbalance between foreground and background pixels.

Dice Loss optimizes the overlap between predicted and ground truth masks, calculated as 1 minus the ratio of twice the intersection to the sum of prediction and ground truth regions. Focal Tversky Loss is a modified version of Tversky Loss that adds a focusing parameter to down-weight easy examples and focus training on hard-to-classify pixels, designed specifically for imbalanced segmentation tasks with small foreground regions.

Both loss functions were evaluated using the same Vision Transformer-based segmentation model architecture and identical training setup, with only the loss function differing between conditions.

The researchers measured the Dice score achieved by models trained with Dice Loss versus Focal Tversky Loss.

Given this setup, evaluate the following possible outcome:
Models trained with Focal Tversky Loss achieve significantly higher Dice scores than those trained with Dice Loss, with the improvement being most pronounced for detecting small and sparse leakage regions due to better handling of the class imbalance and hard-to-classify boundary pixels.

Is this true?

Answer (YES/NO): NO